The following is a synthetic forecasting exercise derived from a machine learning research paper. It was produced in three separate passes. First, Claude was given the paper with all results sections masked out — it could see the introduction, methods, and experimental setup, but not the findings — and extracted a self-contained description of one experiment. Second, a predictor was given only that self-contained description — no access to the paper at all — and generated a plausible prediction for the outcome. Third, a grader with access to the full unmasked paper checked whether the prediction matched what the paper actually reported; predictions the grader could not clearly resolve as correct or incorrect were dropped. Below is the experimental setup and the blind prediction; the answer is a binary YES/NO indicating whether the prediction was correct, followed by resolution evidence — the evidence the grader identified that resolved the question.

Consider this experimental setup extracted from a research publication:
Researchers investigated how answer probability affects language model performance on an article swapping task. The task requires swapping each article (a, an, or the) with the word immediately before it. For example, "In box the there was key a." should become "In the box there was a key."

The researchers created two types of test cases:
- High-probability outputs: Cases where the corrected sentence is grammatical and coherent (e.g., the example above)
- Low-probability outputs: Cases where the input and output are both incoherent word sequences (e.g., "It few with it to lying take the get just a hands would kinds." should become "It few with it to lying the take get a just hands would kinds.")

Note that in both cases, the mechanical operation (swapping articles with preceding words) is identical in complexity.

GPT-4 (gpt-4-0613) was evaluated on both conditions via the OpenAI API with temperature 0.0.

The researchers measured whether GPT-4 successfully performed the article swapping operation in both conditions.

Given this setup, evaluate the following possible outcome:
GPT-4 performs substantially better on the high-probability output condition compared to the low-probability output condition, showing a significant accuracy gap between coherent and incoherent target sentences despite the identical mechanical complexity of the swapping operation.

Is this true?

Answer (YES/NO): YES